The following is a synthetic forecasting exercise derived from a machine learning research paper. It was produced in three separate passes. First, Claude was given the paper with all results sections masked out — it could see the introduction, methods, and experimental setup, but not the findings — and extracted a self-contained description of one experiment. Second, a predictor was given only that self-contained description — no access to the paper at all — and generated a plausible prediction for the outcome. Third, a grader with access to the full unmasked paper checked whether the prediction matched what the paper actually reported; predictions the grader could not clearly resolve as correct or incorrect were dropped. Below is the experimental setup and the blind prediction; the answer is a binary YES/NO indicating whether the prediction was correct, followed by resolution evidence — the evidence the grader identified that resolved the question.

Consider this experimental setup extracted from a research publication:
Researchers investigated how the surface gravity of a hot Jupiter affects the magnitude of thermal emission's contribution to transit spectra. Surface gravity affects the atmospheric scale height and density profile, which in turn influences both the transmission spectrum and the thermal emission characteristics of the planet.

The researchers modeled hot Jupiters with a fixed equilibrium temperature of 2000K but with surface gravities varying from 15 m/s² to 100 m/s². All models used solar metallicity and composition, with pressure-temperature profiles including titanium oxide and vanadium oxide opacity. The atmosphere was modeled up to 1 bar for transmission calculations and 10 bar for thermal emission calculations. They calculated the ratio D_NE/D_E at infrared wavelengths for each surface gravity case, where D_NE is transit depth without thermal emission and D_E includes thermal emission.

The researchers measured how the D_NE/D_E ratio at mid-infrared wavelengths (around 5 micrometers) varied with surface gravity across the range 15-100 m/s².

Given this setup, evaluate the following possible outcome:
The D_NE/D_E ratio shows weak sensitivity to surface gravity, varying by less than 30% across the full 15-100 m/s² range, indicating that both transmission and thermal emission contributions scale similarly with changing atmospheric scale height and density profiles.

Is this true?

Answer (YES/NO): NO